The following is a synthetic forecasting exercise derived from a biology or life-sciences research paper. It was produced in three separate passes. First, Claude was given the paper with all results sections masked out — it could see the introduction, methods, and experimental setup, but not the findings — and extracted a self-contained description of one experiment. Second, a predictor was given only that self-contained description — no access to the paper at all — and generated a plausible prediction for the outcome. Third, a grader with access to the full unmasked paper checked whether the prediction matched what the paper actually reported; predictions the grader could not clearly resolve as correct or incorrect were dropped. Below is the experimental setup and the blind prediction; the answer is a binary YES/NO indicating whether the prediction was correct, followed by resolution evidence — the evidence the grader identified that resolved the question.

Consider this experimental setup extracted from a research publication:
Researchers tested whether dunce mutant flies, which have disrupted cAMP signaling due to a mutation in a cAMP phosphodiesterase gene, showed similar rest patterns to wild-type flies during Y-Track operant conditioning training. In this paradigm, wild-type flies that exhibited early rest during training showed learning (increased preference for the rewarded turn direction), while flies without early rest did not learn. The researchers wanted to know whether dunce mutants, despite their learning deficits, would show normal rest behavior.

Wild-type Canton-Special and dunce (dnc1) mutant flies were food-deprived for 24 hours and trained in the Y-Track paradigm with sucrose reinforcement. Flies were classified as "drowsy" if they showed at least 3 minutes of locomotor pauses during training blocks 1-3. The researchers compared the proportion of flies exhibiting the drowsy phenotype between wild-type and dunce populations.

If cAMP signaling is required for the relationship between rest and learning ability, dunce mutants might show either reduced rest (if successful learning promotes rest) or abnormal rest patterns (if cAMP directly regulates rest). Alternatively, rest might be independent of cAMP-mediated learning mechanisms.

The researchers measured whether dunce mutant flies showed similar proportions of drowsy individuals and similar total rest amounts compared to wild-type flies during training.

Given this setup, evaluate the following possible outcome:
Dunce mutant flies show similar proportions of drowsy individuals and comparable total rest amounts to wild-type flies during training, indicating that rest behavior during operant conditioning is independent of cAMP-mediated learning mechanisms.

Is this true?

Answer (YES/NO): YES